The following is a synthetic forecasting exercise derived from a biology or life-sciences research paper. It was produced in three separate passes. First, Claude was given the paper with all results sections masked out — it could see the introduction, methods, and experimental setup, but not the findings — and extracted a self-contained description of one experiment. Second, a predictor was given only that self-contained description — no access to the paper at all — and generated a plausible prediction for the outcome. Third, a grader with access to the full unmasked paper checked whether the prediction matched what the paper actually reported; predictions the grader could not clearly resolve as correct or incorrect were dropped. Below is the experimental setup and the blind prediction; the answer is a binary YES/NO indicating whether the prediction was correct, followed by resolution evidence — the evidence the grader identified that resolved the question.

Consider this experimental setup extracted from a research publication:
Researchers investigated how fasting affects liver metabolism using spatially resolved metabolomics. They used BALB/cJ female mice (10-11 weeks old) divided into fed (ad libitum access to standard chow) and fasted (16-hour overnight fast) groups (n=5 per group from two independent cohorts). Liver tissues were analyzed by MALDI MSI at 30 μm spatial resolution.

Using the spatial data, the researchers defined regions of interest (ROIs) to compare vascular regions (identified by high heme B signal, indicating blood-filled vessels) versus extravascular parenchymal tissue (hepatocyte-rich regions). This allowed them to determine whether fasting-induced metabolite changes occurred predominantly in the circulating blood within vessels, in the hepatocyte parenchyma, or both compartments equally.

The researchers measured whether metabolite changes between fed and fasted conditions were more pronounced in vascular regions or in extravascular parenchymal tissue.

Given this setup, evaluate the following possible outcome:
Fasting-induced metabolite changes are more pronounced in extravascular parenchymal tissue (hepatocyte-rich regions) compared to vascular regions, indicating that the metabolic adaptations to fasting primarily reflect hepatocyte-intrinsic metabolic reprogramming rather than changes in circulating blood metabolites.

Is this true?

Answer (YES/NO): NO